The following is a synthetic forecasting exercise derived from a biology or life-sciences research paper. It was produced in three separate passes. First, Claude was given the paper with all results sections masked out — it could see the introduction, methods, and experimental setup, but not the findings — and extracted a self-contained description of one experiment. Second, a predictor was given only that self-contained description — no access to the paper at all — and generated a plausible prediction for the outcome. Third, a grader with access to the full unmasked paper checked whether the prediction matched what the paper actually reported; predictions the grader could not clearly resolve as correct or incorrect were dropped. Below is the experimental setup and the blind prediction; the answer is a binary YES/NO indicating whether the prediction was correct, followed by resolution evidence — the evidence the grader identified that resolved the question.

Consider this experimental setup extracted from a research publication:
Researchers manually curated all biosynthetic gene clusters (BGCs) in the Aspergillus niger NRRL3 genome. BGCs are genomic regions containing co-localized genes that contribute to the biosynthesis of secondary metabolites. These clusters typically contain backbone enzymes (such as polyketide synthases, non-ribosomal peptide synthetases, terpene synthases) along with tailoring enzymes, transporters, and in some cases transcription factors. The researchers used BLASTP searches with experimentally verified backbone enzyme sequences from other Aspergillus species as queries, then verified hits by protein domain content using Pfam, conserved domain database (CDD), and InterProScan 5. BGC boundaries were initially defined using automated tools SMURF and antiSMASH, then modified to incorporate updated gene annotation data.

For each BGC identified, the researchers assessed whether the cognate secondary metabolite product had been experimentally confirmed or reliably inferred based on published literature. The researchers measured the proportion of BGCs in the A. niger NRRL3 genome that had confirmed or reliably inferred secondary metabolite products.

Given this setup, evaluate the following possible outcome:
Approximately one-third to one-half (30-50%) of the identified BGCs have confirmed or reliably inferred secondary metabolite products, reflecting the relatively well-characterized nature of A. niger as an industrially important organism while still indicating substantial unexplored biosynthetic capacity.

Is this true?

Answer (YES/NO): NO